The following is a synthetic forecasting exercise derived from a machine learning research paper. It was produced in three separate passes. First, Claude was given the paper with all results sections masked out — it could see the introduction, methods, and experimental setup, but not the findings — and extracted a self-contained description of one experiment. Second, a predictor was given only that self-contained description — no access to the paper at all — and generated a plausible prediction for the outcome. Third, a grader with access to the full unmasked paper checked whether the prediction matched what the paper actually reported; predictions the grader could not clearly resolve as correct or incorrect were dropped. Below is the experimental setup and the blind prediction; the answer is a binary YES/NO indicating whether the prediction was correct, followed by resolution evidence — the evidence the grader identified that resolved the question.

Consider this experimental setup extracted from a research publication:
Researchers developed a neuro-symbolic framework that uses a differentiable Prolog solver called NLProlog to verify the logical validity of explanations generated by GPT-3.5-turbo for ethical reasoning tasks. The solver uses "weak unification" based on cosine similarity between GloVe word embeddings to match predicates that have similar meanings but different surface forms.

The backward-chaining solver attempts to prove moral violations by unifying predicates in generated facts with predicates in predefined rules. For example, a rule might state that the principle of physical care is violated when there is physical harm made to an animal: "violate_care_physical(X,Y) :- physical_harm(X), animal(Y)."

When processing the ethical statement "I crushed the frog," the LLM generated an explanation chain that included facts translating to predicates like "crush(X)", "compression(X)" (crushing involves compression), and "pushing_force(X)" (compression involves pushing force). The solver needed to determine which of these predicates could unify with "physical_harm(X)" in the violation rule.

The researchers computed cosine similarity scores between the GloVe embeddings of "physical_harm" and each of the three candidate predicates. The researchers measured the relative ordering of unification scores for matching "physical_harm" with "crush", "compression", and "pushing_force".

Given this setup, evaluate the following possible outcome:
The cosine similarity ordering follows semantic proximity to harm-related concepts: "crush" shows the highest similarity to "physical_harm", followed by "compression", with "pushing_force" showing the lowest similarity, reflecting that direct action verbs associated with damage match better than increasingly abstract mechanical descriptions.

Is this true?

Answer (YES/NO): NO